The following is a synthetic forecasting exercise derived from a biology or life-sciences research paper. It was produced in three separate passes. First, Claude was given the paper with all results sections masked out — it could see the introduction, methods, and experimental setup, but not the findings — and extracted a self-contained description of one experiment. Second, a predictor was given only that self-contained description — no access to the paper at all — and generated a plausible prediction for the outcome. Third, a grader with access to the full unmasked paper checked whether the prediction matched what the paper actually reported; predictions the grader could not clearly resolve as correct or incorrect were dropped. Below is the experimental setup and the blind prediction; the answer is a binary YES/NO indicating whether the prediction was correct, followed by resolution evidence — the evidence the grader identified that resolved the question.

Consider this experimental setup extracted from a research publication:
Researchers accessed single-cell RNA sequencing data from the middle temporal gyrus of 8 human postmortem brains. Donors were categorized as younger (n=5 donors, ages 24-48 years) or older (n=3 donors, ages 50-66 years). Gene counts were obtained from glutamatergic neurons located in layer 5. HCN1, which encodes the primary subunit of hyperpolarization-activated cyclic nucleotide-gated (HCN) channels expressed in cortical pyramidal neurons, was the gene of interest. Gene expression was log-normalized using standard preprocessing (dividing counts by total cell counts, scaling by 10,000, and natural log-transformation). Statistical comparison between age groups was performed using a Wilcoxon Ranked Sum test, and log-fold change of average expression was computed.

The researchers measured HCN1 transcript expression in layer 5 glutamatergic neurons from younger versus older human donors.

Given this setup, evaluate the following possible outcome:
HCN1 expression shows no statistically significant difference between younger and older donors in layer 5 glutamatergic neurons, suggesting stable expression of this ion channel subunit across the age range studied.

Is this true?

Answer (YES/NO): NO